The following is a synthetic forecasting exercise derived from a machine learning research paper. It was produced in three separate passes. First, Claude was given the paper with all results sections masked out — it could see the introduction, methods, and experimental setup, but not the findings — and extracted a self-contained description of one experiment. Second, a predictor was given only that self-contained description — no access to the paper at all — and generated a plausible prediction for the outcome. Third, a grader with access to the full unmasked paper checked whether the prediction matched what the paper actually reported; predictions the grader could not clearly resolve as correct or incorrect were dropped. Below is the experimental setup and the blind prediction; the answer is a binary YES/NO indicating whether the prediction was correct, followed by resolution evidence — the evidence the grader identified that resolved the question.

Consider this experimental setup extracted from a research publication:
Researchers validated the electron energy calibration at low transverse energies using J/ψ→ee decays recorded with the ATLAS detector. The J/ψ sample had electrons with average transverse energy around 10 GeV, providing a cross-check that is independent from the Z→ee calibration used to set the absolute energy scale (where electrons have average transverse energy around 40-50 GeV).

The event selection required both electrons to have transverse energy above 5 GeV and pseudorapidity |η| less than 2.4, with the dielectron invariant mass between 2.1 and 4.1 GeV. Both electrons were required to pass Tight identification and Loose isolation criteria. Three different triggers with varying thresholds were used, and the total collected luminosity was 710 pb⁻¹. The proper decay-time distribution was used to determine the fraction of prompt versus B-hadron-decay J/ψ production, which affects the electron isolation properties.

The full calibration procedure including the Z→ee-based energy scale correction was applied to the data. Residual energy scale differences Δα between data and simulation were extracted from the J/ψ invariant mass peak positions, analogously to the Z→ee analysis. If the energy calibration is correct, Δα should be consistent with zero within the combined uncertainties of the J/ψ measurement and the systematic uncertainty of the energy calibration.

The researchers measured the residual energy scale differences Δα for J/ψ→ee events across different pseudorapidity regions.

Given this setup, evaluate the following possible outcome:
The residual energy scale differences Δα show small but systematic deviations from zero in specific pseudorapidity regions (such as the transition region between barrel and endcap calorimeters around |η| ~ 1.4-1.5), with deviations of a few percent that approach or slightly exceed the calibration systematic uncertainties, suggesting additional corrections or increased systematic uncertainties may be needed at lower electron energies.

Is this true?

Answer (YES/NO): NO